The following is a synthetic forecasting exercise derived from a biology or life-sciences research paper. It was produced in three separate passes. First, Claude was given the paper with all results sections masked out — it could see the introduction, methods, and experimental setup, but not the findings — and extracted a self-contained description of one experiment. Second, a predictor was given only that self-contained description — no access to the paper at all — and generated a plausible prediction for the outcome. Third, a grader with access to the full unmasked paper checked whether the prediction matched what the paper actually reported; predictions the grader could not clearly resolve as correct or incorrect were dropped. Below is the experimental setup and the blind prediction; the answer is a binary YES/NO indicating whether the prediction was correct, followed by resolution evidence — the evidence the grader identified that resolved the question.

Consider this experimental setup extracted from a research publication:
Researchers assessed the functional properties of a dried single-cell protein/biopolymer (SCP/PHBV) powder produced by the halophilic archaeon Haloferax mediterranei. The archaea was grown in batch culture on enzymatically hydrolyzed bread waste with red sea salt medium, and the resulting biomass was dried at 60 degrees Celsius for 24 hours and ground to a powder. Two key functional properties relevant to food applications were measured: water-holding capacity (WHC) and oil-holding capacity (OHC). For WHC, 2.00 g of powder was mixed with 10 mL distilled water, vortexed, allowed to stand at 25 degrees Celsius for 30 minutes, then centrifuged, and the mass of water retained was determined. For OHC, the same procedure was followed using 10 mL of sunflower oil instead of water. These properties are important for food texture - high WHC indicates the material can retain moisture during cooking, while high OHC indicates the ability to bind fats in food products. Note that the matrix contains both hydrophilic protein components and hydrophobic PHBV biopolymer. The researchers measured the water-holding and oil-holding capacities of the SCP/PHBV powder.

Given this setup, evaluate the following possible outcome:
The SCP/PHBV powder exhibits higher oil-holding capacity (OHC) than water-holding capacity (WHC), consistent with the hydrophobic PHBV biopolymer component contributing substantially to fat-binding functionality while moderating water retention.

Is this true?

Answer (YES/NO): NO